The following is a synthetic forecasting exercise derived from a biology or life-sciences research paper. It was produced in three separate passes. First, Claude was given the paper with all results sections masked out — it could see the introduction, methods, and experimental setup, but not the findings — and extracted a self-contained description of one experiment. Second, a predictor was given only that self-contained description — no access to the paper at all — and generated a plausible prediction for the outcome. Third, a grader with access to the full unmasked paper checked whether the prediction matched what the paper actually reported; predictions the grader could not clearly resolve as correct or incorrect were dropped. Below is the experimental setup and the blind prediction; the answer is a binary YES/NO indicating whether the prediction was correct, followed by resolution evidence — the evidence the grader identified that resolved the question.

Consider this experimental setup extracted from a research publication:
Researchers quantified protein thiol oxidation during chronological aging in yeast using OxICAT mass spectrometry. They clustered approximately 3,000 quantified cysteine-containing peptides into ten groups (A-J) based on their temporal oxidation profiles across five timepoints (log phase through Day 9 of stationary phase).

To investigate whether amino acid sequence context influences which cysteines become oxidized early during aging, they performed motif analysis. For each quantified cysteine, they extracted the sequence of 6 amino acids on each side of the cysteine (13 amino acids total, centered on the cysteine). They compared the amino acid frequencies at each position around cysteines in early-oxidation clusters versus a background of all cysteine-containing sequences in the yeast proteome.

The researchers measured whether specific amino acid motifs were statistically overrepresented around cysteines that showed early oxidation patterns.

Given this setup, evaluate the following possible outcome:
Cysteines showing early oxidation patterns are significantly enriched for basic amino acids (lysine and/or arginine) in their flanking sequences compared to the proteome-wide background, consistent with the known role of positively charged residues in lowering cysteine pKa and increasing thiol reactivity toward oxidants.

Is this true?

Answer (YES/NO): NO